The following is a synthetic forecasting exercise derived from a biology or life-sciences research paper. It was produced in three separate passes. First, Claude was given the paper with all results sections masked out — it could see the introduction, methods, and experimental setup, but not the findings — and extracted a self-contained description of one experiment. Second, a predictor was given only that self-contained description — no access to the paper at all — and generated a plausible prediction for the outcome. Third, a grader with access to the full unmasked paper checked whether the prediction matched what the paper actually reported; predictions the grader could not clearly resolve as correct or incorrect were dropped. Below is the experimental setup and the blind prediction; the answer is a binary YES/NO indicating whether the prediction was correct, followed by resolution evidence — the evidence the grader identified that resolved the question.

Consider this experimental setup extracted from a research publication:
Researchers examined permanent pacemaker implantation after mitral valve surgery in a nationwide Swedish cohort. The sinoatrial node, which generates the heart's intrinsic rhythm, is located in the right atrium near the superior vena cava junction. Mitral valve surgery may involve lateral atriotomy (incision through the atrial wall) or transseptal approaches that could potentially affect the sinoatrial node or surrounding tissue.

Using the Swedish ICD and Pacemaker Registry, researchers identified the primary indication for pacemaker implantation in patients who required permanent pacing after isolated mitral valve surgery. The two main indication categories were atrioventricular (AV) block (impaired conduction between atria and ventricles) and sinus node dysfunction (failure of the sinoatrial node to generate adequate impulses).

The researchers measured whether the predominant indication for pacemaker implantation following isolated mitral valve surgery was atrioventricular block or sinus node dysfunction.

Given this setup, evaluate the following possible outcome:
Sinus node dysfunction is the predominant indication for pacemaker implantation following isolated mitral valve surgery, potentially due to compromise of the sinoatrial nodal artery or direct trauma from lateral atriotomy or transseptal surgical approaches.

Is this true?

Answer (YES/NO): NO